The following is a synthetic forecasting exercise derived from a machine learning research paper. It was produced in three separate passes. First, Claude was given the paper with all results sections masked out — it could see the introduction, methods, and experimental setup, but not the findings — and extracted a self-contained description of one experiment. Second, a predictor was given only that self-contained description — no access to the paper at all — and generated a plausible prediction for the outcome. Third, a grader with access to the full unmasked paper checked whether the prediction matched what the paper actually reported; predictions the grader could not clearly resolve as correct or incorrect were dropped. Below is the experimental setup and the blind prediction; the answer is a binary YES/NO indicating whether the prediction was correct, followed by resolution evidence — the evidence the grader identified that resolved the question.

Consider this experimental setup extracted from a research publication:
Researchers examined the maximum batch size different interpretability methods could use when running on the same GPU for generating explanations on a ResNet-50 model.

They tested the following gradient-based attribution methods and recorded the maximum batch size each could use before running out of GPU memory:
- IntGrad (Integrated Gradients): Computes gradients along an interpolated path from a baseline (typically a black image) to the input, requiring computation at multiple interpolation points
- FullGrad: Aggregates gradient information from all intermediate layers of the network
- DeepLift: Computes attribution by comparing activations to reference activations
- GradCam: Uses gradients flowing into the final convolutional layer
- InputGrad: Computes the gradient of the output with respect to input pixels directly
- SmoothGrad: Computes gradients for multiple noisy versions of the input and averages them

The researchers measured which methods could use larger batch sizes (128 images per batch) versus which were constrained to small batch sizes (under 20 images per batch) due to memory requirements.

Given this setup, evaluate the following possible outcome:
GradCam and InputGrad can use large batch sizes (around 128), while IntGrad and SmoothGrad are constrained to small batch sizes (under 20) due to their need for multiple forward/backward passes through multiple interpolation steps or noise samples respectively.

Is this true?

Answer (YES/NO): NO